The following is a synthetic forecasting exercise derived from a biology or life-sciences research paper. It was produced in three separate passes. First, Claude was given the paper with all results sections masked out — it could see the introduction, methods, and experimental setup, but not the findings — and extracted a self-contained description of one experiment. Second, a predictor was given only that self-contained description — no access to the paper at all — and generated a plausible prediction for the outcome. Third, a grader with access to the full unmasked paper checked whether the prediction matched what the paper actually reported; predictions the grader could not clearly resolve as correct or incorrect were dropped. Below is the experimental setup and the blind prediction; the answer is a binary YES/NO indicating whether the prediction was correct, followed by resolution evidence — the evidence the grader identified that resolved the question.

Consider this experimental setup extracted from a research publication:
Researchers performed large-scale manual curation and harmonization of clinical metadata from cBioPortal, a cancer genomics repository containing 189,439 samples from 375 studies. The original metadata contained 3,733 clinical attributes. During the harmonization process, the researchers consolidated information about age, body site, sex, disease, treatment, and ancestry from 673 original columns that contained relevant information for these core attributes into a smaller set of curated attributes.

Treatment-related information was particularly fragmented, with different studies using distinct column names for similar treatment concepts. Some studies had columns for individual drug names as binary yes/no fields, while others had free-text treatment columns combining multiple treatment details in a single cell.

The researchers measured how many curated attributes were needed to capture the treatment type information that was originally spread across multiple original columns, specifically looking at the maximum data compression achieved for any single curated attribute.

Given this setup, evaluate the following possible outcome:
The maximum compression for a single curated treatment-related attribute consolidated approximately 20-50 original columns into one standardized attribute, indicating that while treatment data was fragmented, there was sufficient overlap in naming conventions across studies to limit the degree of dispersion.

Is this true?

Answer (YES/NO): NO